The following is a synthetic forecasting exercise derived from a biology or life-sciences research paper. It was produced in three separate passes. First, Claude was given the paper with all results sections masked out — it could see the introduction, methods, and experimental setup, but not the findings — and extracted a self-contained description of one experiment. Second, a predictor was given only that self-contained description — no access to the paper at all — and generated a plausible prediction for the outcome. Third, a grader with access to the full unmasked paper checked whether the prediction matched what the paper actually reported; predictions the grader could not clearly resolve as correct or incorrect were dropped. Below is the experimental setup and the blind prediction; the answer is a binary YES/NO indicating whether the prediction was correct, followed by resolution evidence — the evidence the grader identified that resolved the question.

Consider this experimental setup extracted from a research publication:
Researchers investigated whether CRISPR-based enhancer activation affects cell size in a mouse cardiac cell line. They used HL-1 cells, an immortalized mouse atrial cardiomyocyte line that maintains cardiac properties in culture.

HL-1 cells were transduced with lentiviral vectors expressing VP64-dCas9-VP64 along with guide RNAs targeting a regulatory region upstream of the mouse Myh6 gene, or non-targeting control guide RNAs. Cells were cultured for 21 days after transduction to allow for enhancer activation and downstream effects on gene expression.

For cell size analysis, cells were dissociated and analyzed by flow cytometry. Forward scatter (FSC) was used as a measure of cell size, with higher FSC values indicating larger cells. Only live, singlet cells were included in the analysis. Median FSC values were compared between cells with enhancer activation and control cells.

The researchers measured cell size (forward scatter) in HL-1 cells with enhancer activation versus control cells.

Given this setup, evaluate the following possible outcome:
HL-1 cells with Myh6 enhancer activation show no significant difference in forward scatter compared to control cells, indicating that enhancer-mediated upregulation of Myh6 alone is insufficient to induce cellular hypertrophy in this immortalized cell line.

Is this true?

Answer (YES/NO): YES